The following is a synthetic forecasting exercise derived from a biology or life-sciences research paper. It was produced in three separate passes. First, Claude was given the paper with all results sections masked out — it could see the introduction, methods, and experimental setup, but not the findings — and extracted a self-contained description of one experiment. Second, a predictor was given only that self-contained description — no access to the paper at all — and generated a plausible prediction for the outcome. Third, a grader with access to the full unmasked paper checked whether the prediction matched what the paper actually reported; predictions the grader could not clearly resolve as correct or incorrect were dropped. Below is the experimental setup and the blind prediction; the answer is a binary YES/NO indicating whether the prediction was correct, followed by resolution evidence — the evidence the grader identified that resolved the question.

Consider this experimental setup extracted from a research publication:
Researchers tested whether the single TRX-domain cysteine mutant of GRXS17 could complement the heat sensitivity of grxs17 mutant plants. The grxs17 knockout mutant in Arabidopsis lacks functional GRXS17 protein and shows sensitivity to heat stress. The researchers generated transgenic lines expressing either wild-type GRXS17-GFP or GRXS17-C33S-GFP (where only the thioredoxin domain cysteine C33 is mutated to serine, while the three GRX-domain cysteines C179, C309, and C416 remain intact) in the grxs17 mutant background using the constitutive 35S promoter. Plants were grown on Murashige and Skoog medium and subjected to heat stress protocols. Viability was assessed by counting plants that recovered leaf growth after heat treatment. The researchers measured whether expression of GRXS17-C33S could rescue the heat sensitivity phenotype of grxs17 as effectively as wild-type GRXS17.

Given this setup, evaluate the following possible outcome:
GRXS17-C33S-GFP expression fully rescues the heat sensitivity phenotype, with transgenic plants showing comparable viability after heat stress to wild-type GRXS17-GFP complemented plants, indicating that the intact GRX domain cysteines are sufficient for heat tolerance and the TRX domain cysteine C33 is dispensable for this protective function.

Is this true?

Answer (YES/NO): YES